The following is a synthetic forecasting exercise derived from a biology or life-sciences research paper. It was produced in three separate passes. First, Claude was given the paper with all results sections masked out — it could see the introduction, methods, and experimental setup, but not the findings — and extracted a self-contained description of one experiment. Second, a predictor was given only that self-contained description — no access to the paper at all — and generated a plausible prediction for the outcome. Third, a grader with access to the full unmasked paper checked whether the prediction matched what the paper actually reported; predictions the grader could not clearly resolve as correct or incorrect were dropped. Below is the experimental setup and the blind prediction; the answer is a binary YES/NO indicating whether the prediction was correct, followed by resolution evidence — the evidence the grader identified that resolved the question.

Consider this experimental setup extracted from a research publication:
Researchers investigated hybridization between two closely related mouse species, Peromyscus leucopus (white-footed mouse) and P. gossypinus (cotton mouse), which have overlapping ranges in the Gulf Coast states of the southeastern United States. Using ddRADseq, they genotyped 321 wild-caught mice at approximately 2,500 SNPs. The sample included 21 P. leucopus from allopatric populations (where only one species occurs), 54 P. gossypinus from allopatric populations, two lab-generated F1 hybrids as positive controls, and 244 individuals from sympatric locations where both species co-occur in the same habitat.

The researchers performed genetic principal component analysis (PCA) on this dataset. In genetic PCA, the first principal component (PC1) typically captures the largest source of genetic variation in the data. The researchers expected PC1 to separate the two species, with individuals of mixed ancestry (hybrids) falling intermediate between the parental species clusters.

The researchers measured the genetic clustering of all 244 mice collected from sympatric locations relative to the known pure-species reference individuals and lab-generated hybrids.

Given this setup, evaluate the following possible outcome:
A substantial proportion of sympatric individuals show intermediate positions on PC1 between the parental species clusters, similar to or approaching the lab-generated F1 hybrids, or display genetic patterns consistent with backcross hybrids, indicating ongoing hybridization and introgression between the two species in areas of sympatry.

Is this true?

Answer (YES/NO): NO